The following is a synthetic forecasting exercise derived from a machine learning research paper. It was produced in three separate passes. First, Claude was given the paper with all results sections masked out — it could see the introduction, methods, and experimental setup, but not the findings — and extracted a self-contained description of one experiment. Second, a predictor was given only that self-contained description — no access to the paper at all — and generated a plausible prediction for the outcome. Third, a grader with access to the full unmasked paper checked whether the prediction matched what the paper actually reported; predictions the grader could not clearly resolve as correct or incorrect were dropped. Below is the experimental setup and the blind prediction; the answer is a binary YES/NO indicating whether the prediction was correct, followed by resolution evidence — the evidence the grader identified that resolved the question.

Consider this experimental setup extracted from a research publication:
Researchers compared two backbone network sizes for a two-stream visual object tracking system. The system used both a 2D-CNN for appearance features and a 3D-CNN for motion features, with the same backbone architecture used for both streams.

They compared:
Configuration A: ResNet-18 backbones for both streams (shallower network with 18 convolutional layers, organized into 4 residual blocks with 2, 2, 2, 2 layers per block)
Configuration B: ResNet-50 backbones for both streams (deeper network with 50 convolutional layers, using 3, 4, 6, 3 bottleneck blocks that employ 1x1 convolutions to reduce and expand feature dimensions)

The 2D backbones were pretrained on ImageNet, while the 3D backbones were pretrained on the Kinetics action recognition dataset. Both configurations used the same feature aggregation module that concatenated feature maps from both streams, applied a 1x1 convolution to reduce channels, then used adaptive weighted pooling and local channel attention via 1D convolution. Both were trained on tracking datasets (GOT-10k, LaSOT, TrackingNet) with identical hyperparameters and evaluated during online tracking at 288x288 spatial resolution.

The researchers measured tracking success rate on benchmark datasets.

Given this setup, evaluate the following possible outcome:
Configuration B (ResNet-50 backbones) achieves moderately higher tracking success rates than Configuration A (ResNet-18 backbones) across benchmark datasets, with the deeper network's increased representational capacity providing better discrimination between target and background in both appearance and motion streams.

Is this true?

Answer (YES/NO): YES